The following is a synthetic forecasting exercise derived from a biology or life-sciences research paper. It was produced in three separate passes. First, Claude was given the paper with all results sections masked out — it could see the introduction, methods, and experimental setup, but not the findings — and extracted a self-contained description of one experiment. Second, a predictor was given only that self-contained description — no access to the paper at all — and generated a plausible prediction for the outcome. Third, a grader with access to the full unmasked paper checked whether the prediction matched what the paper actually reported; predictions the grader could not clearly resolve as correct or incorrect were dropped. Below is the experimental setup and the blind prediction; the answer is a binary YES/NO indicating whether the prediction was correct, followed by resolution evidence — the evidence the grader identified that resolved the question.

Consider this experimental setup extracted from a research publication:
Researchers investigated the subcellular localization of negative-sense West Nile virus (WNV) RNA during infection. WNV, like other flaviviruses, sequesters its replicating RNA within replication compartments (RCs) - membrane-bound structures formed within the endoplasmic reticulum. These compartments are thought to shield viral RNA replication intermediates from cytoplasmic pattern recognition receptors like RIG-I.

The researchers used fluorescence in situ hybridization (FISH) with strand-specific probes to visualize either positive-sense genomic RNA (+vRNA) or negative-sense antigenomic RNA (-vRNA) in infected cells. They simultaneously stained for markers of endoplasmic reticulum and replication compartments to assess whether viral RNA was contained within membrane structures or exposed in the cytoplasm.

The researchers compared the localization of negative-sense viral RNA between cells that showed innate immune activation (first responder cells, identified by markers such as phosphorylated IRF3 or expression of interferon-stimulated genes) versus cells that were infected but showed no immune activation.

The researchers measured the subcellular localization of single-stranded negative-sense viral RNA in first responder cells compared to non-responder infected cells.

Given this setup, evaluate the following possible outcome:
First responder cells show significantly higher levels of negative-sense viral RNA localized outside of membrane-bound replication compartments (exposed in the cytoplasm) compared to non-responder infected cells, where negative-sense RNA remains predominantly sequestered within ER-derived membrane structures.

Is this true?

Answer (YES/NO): YES